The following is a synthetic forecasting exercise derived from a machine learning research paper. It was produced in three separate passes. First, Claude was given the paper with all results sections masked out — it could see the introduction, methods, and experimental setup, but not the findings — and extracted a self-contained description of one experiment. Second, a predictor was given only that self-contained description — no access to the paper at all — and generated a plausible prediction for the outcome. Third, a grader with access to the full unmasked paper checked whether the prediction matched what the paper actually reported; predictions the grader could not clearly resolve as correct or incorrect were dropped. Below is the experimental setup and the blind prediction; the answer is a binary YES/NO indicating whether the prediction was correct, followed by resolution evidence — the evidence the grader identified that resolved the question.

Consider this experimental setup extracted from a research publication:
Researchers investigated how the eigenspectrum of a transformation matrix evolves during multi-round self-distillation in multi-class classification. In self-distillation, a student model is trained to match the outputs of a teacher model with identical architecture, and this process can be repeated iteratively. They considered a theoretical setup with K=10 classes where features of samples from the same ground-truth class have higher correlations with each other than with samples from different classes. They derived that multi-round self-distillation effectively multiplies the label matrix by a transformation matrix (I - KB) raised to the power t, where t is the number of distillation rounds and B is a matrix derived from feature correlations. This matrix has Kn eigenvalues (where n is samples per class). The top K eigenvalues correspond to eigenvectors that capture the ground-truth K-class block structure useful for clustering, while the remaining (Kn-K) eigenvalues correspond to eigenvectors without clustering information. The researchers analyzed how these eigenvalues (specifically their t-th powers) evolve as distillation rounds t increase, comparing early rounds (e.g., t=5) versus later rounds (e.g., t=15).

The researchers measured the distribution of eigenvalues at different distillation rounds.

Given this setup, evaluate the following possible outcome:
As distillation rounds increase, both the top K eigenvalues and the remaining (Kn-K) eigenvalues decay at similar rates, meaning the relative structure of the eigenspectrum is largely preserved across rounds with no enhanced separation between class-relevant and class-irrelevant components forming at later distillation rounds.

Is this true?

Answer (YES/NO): NO